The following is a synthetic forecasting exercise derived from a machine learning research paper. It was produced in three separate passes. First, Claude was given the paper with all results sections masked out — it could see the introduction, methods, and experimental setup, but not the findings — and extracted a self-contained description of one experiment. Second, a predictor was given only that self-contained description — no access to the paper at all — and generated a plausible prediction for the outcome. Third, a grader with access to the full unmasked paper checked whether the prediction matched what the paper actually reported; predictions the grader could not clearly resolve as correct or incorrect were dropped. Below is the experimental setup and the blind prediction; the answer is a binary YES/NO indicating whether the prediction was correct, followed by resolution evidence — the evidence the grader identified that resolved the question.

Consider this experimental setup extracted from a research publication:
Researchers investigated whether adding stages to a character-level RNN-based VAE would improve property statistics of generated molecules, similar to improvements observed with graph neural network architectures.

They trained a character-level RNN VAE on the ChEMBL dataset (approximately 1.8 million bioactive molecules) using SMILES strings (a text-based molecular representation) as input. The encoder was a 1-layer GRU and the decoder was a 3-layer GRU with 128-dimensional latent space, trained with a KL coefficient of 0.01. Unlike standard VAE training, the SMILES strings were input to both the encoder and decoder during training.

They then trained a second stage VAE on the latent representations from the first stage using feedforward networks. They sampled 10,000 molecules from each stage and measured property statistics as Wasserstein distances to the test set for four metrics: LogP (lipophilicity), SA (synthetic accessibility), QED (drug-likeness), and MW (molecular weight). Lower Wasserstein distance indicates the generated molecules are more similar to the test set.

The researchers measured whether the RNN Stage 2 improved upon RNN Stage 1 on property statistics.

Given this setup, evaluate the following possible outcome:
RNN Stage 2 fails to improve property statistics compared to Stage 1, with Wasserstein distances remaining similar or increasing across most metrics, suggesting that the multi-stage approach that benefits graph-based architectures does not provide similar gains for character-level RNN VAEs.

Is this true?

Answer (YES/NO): YES